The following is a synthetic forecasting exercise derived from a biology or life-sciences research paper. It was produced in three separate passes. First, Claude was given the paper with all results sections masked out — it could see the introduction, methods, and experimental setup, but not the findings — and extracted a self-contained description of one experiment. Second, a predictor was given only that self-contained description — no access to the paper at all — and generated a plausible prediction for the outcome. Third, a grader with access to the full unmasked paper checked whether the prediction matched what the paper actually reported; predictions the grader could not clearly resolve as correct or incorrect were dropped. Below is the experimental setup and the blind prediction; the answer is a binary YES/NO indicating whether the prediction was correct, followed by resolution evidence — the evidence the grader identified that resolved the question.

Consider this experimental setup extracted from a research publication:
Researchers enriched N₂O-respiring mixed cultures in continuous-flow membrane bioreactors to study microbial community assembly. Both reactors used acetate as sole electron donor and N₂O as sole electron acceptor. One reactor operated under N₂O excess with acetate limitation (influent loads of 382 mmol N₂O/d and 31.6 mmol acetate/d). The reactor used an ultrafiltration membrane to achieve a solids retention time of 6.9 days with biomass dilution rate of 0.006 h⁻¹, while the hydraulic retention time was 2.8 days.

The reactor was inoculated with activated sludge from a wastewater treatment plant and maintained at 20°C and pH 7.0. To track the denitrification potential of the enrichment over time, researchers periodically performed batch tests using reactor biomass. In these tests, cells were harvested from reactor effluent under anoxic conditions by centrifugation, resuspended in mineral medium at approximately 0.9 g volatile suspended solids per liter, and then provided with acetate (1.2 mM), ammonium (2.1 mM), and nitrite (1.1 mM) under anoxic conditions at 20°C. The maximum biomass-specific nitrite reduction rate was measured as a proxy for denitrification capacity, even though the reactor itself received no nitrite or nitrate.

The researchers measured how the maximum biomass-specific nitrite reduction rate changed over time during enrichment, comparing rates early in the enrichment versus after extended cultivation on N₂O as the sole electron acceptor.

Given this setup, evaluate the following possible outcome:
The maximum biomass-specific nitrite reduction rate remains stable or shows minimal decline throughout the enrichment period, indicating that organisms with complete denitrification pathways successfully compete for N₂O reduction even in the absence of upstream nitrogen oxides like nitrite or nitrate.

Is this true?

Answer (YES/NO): YES